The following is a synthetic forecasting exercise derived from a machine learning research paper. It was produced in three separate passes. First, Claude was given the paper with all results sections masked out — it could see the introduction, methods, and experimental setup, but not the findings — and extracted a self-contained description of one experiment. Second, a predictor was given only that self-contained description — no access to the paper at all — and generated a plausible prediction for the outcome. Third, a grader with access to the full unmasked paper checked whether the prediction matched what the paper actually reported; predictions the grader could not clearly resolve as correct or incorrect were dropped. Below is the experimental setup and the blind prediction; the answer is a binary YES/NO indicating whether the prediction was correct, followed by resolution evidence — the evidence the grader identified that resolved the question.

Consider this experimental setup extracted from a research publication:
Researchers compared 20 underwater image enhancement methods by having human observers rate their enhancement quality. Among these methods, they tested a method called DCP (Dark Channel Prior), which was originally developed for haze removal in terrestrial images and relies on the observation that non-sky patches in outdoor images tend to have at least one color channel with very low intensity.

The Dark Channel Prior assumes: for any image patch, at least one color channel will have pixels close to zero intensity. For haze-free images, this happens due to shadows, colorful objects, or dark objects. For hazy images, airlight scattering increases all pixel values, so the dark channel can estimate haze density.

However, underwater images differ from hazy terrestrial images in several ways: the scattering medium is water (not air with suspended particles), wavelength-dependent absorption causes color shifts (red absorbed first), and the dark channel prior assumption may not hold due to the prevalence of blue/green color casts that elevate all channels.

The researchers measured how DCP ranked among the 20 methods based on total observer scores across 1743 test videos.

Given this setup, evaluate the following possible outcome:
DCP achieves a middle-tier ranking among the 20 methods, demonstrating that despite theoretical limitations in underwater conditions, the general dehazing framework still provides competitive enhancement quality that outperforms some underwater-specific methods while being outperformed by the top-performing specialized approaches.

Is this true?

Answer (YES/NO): NO